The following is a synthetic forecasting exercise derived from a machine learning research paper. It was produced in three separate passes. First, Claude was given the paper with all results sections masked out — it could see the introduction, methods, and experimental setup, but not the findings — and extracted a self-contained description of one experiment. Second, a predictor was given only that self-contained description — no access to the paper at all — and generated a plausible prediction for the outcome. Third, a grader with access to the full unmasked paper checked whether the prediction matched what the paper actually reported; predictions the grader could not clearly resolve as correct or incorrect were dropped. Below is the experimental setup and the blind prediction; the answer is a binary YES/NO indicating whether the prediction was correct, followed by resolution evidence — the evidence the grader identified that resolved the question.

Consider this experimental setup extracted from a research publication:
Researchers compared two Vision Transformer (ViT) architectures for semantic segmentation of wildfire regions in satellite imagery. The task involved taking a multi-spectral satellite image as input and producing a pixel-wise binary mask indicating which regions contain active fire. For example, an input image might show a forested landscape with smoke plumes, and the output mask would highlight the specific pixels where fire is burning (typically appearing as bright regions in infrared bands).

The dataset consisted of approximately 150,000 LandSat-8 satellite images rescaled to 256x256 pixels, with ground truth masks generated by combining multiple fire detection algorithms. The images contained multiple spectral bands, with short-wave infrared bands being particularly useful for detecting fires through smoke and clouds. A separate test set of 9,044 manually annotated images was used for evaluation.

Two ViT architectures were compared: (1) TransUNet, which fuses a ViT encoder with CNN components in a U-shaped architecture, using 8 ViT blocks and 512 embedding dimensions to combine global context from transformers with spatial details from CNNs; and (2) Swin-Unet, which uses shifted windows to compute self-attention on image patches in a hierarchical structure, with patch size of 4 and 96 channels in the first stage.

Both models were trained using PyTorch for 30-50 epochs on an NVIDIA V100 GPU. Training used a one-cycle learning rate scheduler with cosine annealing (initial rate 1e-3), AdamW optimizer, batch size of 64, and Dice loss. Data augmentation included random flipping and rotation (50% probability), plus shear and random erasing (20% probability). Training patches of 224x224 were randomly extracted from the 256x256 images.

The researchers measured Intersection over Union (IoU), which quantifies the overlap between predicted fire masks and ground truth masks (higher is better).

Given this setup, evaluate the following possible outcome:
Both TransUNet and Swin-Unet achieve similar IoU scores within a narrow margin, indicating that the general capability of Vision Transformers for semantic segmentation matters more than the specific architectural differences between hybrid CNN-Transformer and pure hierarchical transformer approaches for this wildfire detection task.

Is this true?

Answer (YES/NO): NO